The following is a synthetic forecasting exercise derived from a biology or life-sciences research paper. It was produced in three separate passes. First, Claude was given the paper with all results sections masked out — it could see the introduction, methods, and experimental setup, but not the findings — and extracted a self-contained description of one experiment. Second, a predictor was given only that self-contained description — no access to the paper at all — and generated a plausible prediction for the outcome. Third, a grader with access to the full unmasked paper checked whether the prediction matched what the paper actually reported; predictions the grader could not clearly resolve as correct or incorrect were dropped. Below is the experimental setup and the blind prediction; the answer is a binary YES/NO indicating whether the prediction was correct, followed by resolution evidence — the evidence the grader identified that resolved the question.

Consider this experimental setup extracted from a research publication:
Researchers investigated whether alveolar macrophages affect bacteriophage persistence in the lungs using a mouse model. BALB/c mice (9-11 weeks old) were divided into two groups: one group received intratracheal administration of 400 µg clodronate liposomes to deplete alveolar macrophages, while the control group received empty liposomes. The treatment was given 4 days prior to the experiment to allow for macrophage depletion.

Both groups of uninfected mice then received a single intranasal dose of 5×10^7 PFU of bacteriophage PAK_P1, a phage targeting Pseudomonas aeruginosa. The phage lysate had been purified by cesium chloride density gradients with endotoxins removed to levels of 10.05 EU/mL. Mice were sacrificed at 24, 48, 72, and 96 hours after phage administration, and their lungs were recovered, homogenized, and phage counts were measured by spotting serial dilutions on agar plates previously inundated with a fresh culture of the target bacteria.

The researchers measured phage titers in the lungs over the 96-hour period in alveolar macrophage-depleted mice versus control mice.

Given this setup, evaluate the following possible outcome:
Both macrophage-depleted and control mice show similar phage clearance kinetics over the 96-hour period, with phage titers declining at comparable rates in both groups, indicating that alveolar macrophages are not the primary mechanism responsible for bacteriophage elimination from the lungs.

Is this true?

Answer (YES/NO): NO